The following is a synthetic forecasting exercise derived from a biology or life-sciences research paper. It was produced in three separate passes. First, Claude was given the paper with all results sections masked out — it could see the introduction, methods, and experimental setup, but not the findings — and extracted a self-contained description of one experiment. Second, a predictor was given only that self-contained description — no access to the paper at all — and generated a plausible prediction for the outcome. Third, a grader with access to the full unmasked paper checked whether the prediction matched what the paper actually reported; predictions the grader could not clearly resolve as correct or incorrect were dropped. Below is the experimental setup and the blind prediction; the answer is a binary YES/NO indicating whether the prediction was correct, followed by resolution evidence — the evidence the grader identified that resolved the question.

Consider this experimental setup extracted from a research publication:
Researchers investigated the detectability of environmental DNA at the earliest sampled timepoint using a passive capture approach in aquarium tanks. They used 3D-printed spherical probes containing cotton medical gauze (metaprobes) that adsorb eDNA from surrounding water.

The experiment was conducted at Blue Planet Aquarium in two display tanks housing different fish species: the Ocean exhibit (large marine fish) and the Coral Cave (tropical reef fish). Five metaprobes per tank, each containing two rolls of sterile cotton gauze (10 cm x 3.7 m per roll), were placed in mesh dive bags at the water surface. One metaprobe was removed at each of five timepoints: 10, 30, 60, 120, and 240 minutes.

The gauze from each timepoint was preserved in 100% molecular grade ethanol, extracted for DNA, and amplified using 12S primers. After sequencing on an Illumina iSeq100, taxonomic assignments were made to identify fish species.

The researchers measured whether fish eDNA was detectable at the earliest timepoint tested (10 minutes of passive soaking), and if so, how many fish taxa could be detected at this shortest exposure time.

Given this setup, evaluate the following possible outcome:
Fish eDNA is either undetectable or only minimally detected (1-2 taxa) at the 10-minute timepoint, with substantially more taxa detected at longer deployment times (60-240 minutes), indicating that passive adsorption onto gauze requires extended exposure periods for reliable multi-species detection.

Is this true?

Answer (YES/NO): NO